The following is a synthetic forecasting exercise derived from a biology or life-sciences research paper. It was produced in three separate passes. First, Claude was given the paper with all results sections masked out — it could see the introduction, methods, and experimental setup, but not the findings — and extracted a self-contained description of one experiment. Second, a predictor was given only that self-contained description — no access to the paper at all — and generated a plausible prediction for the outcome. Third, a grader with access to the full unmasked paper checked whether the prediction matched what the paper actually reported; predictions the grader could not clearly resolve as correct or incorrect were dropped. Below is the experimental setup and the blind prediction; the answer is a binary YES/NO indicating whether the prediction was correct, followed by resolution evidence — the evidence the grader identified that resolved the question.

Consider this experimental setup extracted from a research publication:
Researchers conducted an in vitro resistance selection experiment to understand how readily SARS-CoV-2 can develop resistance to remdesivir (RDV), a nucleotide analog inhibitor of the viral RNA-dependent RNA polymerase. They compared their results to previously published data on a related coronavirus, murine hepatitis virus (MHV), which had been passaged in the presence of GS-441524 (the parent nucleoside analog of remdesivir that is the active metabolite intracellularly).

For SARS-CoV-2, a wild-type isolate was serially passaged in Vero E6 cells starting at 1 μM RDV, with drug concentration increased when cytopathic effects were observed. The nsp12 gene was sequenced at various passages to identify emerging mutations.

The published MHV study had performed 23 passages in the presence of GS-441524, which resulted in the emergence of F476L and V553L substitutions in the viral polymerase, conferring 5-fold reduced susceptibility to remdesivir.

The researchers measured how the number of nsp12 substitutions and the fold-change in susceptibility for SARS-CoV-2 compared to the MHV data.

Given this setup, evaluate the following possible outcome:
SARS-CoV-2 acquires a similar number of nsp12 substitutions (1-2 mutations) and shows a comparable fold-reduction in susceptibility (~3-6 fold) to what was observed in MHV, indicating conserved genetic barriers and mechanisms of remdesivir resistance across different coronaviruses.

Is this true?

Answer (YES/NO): NO